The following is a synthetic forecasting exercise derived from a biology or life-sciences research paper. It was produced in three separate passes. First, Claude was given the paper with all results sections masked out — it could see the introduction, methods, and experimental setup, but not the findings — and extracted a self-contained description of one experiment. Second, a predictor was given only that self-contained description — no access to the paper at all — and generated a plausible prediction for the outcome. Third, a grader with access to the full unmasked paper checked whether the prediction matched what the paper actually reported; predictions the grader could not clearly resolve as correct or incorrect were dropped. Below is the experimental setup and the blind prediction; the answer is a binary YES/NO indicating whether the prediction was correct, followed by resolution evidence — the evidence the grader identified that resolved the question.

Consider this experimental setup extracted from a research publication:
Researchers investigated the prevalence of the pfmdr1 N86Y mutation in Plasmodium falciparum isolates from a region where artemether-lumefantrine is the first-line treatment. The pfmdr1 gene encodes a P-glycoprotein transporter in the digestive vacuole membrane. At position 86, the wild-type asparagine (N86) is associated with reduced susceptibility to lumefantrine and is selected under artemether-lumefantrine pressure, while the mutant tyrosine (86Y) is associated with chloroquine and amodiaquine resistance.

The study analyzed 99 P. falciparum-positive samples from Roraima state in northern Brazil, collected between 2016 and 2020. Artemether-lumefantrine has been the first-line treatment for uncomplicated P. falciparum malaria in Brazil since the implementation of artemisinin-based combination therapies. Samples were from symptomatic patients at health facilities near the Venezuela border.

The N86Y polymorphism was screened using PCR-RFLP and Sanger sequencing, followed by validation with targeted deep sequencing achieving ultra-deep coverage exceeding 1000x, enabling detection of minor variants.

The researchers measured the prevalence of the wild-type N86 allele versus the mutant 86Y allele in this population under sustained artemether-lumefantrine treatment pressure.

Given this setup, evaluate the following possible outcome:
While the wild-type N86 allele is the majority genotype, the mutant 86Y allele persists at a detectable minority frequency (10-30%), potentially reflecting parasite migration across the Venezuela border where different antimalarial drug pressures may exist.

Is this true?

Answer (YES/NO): NO